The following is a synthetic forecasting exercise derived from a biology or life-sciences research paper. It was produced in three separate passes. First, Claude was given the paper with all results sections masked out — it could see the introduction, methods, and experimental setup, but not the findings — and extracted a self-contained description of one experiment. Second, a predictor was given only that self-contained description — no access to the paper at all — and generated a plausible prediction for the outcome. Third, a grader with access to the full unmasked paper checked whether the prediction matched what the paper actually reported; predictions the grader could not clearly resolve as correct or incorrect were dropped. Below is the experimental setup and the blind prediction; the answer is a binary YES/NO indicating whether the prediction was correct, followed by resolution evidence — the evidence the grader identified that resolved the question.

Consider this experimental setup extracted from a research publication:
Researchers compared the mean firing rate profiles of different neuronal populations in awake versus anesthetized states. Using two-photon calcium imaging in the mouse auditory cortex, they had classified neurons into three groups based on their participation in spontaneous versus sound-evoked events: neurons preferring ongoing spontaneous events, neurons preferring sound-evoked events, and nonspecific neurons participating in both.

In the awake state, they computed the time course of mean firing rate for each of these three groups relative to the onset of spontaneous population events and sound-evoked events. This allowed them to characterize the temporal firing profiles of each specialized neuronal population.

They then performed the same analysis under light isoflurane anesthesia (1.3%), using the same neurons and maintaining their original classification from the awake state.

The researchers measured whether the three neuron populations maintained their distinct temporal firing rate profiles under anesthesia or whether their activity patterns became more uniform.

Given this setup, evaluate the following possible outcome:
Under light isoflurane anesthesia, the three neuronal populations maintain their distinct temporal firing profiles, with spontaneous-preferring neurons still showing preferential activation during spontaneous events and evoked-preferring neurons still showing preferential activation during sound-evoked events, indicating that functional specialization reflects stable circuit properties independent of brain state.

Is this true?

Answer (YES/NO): NO